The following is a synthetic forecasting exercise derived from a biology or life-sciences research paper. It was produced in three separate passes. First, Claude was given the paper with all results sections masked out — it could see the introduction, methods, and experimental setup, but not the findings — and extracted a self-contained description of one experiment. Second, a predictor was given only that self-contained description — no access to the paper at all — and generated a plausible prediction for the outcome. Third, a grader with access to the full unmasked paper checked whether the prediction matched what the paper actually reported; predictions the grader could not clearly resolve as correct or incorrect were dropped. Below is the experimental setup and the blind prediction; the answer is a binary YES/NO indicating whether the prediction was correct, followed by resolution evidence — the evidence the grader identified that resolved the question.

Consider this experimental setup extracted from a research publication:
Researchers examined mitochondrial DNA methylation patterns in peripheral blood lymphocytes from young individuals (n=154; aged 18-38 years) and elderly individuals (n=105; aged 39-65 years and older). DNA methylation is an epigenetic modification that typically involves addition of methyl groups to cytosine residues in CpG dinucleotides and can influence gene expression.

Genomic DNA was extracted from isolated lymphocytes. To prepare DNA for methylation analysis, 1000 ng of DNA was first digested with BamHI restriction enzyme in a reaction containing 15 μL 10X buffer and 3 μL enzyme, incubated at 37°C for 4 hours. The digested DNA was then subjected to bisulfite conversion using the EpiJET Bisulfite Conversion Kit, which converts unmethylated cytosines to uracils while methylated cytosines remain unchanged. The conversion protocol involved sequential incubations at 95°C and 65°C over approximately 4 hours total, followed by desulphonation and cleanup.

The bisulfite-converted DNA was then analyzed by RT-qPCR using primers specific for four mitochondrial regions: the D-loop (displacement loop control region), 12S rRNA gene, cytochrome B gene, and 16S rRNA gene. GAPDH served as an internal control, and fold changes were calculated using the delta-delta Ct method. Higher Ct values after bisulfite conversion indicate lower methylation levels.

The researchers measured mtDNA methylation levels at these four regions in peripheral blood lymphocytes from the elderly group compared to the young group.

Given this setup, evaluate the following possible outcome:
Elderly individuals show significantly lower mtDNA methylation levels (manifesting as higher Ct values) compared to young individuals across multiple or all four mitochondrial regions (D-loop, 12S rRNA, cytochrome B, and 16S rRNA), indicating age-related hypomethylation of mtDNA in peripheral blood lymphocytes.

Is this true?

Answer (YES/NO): NO